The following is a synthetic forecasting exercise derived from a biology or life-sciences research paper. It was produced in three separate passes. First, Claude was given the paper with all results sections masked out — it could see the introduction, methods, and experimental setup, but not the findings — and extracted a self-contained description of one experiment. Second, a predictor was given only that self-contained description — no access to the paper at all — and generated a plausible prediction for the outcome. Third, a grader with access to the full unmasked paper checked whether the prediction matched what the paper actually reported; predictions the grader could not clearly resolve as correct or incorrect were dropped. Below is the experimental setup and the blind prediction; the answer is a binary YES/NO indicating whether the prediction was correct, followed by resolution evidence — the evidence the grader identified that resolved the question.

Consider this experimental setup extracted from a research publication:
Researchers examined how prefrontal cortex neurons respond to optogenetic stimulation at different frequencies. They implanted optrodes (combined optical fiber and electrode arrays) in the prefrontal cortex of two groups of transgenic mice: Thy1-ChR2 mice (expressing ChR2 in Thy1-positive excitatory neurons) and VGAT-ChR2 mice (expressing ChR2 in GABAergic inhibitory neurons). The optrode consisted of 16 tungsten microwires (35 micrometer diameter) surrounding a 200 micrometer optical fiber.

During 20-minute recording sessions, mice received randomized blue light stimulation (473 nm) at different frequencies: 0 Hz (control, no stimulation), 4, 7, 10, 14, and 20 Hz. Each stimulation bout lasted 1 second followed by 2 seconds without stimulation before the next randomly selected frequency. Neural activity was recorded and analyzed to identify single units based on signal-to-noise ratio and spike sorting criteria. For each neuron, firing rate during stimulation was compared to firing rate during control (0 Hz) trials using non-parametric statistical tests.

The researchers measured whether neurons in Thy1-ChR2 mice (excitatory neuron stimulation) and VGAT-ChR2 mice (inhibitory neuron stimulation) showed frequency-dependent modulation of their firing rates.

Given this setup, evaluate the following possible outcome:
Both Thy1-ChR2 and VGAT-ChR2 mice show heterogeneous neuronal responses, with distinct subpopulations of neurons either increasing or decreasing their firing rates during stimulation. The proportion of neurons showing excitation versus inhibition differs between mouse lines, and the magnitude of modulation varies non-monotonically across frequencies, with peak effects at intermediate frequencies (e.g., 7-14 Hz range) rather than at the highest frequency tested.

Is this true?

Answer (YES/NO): NO